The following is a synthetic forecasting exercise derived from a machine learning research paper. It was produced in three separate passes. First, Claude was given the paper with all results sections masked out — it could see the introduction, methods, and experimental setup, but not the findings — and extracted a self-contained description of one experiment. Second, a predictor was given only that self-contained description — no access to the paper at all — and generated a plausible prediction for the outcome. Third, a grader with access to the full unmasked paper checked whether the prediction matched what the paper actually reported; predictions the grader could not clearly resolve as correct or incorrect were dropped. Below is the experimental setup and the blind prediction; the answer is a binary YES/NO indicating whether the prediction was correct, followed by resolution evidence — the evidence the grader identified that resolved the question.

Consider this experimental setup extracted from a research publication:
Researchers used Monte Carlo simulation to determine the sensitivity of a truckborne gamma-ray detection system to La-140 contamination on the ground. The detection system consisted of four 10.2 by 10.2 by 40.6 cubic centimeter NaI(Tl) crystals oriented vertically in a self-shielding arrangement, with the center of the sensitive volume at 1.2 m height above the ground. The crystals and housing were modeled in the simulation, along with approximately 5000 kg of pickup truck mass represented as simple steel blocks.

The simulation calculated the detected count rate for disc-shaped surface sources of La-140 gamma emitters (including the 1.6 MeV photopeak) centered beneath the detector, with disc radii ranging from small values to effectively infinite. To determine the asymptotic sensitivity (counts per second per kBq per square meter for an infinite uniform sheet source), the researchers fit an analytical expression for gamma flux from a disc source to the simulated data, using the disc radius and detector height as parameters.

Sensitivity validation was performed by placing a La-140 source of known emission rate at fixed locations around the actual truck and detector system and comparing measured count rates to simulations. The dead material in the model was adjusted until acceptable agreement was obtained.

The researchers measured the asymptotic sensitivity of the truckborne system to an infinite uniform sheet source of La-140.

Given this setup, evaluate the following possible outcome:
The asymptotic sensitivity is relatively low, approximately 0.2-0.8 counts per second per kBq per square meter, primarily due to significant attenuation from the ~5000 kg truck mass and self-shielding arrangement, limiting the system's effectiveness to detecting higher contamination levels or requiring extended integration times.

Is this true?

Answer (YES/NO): NO